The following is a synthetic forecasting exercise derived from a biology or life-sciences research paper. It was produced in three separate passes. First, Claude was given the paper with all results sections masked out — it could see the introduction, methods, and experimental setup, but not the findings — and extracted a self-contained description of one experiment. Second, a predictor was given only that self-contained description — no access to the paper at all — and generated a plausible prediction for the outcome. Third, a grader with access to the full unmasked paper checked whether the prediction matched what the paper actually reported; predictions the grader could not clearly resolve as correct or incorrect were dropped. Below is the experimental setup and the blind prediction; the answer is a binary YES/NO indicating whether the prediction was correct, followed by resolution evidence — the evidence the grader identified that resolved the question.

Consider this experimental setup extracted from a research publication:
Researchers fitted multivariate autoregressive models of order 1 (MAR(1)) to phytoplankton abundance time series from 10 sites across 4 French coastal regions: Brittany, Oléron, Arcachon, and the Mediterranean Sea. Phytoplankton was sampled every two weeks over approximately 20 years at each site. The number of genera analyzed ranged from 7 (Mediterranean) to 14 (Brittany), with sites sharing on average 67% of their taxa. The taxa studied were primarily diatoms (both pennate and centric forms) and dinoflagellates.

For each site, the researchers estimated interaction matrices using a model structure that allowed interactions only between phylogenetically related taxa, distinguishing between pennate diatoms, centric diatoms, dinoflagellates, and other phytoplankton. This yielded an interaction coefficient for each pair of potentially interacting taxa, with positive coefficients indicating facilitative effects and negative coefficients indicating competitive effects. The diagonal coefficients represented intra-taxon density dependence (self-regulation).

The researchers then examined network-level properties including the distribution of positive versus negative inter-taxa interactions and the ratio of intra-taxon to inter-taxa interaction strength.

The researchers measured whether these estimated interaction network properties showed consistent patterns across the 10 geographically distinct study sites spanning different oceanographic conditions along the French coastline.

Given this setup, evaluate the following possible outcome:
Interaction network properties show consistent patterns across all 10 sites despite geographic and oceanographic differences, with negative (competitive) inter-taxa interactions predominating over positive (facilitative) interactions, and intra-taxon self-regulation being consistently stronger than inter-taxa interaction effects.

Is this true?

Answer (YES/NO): NO